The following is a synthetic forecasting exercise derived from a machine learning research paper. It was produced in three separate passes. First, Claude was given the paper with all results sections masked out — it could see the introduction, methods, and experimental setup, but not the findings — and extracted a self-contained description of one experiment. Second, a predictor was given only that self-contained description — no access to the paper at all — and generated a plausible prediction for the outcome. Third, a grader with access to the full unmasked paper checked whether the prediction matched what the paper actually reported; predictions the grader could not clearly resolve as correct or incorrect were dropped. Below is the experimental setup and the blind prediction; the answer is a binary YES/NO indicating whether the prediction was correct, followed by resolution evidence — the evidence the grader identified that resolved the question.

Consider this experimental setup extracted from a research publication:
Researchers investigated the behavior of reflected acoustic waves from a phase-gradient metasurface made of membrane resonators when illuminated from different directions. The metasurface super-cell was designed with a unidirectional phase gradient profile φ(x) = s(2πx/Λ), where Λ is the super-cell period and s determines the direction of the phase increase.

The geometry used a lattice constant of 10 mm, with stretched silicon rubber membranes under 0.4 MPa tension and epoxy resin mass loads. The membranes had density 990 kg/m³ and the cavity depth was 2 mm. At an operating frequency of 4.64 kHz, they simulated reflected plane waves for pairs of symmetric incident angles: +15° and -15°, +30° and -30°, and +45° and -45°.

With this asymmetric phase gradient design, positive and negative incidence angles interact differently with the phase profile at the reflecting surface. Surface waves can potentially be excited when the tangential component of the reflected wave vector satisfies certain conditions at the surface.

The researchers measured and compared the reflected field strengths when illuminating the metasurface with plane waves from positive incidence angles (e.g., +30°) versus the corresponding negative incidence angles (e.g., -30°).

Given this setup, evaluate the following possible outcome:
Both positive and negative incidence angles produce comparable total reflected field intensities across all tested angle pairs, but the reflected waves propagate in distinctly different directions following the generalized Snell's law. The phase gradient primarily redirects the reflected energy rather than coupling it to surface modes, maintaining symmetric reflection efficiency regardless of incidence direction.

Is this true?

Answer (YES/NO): NO